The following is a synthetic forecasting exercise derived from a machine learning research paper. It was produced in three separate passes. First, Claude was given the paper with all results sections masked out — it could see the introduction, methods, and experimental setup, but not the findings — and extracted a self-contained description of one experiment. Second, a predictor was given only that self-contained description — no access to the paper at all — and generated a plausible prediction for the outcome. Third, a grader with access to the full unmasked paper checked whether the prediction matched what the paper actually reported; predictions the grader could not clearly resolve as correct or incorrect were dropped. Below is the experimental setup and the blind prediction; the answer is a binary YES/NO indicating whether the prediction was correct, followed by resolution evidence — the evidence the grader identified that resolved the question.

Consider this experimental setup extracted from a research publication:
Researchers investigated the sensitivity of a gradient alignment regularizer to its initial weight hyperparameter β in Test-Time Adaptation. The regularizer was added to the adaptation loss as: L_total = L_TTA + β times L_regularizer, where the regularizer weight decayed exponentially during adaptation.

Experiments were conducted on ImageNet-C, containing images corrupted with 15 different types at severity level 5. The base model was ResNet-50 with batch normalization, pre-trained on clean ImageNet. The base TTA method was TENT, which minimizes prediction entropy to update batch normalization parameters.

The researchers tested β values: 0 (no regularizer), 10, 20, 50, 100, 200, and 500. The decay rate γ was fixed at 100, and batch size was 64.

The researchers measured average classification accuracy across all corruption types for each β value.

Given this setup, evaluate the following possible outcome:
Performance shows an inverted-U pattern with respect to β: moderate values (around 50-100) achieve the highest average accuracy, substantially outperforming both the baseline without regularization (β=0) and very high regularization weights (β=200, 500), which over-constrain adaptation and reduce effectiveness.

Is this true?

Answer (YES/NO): NO